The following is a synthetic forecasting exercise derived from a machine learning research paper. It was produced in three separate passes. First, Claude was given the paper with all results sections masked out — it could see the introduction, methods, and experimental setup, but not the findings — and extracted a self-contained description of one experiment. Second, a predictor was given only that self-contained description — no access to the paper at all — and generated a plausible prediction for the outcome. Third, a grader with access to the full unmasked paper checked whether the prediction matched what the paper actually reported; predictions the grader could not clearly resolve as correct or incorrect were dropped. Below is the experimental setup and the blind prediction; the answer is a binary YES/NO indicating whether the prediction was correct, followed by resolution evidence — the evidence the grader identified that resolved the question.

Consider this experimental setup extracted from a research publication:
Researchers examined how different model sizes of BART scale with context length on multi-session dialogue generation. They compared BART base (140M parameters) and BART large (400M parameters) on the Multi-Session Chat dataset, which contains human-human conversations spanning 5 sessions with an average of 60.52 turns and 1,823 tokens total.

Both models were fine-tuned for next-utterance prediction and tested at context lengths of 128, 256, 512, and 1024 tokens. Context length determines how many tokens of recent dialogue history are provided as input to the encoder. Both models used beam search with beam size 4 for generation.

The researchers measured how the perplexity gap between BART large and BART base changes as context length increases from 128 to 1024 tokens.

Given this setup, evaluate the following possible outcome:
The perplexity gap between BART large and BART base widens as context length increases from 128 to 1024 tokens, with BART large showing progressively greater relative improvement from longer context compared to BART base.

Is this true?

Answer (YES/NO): NO